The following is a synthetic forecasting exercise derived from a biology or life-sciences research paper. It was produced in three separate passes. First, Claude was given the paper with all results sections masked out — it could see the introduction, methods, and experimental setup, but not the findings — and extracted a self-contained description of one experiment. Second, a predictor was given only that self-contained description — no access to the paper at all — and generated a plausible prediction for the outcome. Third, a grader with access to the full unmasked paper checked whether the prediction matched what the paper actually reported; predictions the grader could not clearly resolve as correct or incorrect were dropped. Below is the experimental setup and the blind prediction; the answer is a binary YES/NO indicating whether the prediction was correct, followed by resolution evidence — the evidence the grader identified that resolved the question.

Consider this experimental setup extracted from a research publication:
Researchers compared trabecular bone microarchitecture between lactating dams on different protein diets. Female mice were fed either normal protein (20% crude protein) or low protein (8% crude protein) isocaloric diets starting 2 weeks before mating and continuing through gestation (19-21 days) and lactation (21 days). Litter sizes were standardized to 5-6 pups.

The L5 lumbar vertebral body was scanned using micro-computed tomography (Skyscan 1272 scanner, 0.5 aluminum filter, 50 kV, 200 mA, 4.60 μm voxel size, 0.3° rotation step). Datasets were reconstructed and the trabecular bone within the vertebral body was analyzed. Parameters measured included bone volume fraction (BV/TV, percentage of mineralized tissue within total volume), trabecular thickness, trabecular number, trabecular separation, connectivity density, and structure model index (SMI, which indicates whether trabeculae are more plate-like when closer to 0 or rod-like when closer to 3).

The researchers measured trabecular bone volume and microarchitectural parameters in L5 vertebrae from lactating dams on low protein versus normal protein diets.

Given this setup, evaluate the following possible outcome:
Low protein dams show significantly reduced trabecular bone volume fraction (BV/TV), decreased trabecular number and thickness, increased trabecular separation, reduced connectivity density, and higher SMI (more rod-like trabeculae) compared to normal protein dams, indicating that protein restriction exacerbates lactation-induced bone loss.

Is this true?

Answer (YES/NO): YES